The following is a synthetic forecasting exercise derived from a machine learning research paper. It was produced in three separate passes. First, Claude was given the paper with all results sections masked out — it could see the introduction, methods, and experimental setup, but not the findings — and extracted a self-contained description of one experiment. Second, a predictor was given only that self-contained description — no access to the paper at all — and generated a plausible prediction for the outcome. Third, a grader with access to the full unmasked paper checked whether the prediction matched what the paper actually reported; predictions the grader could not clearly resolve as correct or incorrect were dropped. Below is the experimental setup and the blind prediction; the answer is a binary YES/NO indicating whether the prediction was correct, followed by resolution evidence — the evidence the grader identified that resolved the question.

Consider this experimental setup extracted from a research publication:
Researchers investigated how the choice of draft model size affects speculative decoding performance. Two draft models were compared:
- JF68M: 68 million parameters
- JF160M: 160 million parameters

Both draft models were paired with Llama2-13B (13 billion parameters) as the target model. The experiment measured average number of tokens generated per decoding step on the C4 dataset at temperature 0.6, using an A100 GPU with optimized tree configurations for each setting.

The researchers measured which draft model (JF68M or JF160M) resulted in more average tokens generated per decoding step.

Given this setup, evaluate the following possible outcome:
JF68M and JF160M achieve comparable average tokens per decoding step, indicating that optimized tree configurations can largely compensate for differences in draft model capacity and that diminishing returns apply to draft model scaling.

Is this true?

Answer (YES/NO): NO